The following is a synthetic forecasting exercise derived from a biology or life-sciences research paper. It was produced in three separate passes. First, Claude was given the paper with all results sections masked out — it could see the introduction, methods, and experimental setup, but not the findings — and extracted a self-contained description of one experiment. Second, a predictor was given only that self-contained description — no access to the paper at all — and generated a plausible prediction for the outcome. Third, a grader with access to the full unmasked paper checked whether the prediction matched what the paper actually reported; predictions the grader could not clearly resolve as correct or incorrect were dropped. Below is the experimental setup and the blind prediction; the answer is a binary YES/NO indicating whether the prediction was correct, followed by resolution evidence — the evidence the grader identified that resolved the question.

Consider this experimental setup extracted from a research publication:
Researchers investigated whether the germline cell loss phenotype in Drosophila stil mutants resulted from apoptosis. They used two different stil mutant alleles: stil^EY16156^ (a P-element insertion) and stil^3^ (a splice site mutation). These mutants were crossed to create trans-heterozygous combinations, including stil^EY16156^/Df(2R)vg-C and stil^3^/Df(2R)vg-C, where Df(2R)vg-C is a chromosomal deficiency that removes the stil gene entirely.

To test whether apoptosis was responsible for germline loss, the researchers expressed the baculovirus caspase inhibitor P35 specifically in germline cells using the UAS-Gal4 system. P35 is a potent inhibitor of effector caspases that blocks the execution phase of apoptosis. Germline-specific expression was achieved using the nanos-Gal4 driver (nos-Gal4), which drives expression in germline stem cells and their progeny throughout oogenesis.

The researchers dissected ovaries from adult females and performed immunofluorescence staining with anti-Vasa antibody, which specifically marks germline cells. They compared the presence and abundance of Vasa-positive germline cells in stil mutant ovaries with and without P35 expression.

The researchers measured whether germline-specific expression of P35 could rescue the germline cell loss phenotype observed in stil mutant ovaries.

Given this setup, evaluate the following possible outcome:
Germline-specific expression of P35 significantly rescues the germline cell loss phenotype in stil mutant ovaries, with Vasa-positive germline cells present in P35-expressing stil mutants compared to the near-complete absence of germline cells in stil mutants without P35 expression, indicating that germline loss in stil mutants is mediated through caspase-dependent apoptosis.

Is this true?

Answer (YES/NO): YES